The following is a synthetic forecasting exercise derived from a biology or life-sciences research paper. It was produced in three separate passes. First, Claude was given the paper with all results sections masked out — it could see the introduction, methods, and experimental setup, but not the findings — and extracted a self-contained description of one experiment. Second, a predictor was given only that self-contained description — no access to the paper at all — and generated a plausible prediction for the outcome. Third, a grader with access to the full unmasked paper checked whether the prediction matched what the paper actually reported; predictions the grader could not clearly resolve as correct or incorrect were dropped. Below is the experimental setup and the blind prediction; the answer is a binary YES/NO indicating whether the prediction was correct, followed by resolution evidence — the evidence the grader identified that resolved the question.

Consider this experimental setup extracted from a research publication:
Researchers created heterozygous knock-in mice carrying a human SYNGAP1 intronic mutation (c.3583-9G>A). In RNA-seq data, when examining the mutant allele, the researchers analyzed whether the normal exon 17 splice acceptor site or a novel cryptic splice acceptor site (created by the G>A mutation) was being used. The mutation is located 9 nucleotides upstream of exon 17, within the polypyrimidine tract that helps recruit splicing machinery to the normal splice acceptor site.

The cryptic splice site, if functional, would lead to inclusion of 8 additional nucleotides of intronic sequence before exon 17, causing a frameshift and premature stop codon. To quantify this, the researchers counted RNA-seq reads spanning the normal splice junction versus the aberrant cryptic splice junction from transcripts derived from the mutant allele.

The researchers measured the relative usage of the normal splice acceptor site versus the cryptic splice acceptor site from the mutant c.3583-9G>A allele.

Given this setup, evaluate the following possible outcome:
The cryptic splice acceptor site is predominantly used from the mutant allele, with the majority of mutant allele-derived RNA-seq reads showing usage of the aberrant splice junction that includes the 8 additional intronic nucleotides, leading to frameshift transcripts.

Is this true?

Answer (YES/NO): NO